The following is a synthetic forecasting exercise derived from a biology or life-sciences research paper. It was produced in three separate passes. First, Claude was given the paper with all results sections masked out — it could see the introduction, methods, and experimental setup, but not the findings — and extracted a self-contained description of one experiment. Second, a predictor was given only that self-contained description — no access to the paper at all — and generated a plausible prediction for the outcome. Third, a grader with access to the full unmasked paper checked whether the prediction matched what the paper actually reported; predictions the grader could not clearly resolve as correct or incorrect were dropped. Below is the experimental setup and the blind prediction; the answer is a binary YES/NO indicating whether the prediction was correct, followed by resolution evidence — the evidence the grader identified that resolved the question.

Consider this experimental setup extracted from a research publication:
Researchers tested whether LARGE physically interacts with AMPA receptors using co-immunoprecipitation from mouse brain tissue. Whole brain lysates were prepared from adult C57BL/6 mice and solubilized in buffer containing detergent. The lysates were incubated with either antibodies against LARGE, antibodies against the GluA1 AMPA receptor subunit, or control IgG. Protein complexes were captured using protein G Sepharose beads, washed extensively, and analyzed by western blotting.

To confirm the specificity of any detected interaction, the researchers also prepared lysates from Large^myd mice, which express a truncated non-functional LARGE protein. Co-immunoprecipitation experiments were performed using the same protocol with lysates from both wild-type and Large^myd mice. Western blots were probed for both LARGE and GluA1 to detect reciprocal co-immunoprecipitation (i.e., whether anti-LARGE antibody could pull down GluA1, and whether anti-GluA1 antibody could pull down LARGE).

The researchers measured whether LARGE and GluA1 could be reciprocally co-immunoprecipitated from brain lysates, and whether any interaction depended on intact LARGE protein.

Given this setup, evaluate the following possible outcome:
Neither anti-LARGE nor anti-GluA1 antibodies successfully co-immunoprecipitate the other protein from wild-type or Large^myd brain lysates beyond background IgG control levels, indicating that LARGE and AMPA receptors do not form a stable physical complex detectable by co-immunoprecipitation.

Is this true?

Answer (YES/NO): NO